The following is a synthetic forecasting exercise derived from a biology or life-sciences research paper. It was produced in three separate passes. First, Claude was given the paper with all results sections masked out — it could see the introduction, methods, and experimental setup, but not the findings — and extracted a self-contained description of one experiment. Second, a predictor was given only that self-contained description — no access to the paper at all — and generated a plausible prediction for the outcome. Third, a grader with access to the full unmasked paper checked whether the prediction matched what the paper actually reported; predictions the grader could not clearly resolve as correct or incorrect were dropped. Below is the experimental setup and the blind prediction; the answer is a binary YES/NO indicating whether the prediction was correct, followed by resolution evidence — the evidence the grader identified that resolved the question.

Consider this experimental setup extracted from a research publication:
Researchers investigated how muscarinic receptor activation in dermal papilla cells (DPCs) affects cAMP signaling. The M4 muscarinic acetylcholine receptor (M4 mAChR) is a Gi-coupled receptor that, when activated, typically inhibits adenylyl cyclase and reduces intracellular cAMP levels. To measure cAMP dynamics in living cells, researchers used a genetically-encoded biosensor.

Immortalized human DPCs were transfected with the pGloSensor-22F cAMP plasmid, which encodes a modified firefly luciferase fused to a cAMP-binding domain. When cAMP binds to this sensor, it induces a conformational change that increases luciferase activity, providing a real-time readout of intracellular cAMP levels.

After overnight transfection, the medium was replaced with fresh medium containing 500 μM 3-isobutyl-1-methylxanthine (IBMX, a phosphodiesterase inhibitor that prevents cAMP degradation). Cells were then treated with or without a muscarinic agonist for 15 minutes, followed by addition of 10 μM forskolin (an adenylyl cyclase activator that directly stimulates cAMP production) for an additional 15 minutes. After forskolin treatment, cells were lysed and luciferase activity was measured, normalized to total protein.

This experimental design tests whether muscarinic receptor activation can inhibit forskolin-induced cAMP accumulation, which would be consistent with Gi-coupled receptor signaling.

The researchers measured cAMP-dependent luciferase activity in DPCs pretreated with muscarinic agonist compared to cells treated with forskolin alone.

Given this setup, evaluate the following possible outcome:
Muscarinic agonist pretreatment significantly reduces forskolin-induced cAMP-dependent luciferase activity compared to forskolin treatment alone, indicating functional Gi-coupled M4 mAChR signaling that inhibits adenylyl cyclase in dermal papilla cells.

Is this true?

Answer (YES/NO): YES